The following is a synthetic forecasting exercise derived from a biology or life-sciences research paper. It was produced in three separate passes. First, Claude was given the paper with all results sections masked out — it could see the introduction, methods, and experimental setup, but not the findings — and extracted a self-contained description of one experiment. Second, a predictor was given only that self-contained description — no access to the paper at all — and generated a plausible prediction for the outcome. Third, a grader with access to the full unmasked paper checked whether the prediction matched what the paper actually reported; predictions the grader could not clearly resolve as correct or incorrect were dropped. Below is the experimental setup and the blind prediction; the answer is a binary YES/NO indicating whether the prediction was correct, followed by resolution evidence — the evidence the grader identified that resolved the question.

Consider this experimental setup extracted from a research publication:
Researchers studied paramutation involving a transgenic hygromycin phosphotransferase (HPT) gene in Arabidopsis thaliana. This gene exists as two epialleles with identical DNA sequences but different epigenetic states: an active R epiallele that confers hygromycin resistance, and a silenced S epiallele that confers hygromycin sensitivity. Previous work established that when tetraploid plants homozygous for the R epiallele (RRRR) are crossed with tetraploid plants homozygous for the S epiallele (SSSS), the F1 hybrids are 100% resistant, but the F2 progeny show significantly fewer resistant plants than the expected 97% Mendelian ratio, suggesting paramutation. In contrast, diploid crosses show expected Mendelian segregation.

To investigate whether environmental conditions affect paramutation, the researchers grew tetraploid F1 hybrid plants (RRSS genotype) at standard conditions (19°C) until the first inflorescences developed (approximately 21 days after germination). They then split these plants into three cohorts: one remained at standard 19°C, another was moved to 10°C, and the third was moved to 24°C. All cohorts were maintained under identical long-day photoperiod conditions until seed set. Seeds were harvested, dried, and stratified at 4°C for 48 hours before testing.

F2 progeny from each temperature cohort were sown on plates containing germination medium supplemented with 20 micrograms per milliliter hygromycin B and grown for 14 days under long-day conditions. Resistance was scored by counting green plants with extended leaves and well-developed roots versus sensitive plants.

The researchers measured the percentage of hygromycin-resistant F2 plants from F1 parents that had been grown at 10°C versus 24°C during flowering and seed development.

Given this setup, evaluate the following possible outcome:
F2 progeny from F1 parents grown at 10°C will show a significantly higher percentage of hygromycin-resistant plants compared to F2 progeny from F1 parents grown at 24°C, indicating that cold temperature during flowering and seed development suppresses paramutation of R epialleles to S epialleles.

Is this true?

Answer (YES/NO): YES